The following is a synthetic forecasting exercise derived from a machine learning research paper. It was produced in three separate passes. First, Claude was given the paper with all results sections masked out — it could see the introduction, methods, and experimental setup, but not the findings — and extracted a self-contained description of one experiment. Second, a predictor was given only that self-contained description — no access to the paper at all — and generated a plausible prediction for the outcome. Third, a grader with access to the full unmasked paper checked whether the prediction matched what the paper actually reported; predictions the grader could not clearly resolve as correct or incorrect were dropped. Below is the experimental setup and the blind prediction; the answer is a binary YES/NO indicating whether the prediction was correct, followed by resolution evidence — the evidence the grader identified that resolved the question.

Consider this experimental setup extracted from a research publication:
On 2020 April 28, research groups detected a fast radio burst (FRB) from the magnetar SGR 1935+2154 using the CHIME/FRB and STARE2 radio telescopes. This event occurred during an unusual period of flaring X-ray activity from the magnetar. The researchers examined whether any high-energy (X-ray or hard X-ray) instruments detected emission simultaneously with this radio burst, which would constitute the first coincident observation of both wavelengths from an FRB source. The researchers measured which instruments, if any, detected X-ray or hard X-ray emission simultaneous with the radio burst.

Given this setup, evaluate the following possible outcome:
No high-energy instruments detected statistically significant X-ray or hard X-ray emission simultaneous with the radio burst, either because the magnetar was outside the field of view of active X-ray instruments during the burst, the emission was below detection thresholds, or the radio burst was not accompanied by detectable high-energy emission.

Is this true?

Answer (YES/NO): NO